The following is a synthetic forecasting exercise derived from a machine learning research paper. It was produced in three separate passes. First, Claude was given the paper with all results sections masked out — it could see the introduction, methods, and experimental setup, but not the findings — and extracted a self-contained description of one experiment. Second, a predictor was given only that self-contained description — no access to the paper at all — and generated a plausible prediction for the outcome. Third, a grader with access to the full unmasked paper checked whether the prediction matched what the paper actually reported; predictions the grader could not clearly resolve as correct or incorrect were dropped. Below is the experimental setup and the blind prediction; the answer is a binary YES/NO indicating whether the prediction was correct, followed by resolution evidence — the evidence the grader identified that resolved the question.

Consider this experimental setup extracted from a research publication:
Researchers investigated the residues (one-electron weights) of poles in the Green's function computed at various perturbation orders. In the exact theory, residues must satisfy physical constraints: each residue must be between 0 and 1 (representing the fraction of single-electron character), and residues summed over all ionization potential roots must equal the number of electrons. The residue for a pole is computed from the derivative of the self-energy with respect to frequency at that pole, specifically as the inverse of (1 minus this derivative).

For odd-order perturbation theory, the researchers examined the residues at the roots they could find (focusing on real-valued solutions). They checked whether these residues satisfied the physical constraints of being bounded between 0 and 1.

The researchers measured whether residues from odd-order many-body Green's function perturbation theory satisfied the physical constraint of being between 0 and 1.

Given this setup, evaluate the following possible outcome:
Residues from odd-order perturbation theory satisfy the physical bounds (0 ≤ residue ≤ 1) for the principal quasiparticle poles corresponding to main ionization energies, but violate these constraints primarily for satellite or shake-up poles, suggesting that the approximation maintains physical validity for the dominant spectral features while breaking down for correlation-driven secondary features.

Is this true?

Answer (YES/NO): NO